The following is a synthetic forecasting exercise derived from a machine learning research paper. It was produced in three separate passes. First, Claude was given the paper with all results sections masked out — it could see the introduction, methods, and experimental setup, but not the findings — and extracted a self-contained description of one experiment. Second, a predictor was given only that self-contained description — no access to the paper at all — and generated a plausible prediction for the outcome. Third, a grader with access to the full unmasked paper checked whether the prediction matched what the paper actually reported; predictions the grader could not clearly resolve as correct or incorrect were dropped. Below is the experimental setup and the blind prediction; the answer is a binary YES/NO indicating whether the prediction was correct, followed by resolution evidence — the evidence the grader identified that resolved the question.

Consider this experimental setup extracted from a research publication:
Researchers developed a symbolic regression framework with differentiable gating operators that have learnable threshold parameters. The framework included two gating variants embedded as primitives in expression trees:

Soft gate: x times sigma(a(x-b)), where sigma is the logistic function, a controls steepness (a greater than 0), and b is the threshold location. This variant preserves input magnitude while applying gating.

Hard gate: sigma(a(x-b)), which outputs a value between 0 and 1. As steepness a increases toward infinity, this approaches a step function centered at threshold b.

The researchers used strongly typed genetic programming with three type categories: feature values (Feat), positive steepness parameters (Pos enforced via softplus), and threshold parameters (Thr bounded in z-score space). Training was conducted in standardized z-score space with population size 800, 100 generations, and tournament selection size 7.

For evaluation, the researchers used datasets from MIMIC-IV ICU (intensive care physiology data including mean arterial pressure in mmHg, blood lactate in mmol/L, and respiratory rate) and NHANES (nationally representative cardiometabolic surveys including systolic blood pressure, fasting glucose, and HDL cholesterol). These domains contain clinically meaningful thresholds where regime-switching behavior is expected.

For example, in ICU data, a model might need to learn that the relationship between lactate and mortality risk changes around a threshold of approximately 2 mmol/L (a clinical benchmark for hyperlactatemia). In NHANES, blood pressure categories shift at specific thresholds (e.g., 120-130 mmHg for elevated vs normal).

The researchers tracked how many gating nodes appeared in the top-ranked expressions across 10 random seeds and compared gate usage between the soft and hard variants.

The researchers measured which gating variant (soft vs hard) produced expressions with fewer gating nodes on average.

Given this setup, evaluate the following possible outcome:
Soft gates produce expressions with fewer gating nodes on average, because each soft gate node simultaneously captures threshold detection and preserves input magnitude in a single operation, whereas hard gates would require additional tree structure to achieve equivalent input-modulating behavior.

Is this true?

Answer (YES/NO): NO